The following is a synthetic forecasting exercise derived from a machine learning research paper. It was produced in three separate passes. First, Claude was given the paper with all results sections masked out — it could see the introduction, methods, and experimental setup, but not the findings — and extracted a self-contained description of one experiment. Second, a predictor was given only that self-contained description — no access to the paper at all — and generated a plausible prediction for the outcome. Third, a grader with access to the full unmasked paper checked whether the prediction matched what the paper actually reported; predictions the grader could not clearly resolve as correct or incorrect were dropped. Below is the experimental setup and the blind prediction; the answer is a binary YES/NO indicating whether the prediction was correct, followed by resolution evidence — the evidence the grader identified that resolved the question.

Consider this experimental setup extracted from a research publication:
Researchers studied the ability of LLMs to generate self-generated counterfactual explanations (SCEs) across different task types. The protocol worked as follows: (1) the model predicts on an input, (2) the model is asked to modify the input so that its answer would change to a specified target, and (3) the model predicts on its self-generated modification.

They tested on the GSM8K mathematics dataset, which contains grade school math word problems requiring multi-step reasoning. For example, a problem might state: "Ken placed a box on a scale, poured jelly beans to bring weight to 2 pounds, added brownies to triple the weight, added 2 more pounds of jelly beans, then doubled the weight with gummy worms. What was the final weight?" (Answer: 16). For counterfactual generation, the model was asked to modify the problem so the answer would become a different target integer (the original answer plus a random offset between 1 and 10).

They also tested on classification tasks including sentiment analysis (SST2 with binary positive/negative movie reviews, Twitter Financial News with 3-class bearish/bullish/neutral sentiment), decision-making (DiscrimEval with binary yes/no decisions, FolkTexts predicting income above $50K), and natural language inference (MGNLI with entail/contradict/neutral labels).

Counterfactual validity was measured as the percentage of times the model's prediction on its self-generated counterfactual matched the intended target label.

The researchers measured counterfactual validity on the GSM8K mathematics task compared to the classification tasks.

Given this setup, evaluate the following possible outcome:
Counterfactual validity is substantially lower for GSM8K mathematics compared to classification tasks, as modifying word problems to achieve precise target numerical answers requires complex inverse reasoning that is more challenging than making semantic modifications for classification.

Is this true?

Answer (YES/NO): YES